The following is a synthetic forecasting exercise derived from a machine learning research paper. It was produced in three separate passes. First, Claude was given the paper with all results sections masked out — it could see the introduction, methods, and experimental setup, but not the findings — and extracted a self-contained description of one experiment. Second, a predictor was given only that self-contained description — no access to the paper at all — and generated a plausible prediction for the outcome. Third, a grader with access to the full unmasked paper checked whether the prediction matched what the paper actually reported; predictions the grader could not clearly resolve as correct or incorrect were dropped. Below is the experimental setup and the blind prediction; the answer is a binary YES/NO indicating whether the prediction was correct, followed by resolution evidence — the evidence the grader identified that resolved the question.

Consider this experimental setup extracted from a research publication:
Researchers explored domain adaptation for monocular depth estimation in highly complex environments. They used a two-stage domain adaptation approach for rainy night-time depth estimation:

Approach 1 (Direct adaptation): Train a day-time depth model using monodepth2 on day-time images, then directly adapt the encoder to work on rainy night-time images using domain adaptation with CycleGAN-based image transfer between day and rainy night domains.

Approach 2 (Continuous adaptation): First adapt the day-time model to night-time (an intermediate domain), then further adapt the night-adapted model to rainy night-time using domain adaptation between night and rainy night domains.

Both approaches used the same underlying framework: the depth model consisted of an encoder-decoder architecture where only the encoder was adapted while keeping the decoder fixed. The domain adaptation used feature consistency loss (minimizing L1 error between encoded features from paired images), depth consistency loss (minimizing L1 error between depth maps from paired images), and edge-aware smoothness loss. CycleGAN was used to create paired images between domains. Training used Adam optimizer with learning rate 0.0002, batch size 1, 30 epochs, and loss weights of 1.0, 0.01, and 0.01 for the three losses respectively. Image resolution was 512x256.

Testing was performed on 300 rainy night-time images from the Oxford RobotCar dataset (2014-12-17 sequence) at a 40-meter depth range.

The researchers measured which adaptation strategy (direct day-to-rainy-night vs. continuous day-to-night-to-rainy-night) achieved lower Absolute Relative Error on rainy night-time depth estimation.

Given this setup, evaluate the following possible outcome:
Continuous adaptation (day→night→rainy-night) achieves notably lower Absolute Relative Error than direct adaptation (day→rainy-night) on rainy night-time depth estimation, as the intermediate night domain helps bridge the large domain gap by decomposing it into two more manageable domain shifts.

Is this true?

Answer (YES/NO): YES